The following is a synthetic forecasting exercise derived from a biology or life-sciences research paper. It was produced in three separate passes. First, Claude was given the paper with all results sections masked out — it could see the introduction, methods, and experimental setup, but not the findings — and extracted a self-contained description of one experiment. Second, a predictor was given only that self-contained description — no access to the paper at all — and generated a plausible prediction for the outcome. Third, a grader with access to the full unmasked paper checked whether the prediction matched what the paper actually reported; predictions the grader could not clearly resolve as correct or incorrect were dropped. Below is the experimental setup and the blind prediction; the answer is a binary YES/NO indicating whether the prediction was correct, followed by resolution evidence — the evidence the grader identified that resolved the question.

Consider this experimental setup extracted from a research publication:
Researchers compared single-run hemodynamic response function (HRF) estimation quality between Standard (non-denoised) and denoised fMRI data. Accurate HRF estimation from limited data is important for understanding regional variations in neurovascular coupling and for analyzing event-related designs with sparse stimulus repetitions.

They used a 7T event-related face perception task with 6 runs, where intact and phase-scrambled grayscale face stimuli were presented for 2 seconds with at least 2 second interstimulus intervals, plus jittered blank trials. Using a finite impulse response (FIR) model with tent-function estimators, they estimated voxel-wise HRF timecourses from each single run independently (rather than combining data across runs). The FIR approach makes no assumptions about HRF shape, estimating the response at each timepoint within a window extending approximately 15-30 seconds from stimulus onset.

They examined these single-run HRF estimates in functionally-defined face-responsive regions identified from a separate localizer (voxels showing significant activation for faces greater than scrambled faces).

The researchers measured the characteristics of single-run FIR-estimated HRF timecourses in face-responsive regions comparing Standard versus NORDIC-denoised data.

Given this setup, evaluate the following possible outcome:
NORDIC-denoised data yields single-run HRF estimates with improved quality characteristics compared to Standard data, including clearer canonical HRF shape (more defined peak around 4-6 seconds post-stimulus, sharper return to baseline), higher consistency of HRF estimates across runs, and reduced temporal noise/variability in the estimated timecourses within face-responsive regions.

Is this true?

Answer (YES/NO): YES